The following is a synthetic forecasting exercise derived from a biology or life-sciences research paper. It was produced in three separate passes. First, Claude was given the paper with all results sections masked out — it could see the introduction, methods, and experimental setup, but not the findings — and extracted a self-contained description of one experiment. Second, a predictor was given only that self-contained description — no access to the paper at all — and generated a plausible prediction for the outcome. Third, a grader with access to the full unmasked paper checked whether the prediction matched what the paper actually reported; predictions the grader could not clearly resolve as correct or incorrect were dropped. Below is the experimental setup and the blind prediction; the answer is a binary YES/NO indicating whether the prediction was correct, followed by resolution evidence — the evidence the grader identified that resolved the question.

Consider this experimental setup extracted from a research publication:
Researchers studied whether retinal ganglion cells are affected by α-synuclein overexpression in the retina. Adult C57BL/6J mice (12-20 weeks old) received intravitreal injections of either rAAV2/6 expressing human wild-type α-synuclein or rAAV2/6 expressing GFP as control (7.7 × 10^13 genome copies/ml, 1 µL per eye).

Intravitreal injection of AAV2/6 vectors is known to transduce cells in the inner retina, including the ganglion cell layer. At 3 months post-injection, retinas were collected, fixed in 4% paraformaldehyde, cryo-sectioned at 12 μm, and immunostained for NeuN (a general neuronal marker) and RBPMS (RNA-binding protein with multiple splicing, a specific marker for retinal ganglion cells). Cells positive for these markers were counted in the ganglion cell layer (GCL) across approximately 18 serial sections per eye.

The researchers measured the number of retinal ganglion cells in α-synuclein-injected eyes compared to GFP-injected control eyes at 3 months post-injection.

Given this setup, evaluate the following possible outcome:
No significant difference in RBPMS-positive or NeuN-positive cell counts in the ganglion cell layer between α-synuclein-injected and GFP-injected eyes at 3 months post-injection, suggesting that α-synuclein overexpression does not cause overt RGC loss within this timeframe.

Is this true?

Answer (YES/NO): NO